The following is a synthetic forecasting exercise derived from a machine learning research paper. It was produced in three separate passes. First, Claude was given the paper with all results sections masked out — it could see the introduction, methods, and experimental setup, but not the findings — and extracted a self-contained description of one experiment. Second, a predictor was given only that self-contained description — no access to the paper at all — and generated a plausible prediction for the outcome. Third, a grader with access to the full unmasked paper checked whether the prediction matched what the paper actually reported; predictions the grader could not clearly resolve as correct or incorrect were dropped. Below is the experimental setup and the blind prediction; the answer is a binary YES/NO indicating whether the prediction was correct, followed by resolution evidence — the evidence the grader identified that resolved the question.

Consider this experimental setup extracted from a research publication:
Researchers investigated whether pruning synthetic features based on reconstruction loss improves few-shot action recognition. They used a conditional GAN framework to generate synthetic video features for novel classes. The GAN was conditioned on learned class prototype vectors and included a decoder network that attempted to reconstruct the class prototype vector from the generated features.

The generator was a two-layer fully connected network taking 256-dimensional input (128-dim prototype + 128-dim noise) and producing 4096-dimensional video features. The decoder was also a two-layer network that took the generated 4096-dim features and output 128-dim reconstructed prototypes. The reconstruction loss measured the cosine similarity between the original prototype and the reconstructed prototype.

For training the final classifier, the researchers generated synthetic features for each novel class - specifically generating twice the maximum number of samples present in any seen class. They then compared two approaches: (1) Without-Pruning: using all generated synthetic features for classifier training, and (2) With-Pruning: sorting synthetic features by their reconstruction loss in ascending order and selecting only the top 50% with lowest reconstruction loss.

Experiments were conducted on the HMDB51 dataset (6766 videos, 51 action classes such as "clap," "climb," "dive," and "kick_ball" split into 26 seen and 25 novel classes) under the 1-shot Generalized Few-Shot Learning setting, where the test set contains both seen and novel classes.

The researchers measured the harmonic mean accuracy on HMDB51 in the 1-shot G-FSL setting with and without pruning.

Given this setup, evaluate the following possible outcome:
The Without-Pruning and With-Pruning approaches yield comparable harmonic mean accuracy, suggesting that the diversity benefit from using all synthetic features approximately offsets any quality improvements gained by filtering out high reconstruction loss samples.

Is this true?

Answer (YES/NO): NO